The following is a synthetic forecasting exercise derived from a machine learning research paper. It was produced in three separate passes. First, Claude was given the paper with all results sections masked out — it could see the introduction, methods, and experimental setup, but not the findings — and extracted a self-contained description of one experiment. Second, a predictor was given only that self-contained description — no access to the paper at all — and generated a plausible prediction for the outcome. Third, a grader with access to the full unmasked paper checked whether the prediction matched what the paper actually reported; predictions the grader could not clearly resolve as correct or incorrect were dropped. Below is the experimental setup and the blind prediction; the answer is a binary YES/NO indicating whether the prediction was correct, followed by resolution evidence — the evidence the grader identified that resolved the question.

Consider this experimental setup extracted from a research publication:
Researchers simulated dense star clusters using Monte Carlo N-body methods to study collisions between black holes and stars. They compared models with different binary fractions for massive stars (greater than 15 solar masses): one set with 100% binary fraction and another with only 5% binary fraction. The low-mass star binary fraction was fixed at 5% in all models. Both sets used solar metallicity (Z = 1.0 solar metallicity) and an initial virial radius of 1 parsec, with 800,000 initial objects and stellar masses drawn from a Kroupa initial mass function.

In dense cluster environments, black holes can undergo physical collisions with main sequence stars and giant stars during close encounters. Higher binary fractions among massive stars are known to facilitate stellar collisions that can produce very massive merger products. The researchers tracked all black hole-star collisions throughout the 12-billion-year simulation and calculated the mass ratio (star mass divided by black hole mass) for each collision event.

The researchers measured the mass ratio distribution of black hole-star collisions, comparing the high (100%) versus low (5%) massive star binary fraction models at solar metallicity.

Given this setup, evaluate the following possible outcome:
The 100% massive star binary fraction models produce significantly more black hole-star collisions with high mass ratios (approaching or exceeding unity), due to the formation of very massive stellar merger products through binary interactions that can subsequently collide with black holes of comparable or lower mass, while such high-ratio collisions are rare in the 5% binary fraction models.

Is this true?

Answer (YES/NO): NO